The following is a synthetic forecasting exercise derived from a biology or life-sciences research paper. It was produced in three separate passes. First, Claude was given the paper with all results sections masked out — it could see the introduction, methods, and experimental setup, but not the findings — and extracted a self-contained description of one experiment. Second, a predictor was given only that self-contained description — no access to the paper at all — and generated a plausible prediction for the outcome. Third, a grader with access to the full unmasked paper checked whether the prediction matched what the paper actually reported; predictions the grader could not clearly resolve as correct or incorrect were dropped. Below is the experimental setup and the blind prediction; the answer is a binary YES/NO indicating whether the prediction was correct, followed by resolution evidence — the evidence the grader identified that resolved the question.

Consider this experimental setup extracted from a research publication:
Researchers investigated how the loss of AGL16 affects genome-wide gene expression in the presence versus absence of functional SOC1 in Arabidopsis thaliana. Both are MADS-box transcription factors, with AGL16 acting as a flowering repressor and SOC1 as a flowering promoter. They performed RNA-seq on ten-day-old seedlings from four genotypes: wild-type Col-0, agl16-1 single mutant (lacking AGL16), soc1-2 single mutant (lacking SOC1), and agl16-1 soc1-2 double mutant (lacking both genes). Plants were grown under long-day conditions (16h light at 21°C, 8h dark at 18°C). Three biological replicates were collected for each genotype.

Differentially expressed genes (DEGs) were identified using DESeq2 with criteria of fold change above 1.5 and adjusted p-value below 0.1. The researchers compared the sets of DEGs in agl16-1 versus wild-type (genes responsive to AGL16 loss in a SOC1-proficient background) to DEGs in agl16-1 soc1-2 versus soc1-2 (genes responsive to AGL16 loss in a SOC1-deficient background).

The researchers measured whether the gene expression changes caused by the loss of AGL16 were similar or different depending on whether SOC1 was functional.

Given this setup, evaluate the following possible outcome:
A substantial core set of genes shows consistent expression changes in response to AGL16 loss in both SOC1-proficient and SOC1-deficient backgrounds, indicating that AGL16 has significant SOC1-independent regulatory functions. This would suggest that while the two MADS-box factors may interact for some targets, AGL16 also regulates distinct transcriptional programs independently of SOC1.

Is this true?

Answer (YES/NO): NO